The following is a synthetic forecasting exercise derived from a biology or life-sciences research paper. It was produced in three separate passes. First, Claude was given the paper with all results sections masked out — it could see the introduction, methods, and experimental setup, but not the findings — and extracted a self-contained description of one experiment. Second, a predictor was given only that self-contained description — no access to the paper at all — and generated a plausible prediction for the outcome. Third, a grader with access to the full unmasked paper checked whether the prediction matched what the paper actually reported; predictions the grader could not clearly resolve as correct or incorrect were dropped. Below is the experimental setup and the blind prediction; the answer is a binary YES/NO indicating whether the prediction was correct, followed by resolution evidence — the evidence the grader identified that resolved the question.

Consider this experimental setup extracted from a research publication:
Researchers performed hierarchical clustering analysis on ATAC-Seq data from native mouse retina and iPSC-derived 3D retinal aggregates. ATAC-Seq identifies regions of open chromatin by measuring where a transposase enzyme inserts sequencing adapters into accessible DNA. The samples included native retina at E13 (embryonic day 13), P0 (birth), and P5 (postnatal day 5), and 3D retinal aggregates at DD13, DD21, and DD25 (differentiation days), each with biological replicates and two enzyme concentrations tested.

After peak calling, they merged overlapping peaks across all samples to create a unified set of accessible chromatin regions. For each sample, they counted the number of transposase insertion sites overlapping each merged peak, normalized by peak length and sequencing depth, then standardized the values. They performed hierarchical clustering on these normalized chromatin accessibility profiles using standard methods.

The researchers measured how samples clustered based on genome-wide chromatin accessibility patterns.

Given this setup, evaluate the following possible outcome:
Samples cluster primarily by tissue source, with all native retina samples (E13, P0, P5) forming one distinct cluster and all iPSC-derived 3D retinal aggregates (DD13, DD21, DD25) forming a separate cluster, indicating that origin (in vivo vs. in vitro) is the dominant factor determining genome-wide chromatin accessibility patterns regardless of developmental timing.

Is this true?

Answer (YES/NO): NO